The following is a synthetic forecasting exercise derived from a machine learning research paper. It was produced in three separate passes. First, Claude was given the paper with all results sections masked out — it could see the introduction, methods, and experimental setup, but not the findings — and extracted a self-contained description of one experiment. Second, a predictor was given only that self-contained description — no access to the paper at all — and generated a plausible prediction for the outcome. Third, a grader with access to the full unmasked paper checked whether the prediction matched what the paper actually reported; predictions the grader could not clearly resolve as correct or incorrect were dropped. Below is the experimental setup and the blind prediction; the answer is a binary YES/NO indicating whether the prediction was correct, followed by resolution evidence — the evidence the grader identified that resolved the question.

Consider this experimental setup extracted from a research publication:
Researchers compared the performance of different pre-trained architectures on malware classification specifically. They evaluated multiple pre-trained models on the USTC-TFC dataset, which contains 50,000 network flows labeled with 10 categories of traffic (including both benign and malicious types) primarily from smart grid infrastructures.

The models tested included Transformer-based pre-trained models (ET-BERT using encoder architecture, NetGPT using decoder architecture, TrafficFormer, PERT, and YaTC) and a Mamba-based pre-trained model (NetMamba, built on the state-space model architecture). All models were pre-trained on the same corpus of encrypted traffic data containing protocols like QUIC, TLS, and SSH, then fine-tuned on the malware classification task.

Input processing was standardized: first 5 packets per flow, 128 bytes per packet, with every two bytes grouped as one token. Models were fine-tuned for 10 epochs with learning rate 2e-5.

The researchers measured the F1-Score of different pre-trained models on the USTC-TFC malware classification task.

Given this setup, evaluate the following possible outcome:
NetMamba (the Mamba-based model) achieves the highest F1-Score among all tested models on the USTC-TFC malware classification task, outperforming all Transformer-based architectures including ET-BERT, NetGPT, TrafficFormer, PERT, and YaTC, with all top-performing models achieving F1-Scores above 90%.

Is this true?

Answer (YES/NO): NO